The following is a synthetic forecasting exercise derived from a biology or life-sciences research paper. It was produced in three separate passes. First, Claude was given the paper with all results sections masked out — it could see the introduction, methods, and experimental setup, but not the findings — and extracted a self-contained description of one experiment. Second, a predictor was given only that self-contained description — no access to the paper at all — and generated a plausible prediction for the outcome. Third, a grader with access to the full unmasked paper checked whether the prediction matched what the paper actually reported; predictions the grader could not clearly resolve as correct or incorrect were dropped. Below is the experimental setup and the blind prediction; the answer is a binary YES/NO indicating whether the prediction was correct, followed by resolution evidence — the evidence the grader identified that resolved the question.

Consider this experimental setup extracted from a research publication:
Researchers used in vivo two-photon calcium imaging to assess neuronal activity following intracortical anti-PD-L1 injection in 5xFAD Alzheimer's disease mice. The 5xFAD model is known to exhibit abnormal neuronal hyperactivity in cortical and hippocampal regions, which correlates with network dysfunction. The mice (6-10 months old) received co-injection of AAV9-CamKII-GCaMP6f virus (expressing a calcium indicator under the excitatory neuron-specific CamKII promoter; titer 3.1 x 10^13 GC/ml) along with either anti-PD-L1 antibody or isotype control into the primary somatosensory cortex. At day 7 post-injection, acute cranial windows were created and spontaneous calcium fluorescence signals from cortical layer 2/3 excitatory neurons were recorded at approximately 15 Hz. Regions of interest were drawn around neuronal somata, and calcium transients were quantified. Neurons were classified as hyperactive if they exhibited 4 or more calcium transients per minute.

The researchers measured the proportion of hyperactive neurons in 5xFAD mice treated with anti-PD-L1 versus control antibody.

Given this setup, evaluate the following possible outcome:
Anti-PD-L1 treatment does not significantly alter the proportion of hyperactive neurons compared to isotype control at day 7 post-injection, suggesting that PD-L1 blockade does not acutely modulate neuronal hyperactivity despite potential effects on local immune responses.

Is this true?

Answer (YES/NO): NO